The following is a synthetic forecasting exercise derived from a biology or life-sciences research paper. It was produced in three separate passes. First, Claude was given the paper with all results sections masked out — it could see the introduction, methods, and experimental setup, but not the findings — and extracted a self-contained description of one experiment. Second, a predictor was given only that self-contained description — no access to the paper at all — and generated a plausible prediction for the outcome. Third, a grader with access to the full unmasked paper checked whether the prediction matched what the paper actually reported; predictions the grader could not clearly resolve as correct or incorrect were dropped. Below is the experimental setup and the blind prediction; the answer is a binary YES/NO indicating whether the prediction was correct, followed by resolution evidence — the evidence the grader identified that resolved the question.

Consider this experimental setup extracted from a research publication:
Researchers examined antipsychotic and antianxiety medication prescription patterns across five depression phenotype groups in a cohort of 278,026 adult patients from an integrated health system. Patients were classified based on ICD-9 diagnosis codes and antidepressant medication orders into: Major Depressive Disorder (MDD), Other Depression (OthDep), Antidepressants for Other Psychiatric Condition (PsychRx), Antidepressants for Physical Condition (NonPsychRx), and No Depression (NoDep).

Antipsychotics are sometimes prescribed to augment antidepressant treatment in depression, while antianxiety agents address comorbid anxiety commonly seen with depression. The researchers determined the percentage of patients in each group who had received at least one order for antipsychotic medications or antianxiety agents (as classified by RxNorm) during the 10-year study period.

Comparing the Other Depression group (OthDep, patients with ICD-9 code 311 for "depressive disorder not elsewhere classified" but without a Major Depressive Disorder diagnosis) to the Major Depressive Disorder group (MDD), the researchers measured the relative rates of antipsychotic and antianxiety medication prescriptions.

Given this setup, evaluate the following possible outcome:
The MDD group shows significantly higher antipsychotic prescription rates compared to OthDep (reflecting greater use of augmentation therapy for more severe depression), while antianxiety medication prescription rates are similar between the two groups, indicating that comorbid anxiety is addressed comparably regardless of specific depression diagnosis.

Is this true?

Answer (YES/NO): NO